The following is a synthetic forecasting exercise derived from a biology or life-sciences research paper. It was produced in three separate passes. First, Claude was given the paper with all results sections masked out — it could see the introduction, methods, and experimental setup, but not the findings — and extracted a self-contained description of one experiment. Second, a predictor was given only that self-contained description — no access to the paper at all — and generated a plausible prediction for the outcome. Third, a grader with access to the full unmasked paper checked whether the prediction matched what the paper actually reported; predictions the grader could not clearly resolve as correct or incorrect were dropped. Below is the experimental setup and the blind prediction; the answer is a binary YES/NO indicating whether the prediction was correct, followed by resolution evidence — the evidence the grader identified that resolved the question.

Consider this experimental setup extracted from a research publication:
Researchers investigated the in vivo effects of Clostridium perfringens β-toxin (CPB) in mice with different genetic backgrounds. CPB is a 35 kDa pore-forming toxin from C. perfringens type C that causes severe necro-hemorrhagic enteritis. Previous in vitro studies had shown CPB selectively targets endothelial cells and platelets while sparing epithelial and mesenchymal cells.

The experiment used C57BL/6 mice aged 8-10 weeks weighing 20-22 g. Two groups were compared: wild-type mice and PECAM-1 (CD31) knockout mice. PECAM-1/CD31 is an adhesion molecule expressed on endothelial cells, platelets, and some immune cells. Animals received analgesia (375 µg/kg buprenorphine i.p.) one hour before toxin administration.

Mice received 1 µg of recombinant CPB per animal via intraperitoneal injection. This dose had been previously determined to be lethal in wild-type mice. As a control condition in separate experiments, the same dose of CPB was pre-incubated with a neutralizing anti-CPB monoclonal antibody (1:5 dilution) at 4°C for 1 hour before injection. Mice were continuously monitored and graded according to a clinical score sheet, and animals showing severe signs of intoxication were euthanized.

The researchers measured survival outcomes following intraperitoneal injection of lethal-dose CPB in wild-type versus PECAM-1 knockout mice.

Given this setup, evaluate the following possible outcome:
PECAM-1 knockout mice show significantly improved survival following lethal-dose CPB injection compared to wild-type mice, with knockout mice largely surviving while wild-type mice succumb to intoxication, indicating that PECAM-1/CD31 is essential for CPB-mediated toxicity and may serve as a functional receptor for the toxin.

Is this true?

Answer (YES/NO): YES